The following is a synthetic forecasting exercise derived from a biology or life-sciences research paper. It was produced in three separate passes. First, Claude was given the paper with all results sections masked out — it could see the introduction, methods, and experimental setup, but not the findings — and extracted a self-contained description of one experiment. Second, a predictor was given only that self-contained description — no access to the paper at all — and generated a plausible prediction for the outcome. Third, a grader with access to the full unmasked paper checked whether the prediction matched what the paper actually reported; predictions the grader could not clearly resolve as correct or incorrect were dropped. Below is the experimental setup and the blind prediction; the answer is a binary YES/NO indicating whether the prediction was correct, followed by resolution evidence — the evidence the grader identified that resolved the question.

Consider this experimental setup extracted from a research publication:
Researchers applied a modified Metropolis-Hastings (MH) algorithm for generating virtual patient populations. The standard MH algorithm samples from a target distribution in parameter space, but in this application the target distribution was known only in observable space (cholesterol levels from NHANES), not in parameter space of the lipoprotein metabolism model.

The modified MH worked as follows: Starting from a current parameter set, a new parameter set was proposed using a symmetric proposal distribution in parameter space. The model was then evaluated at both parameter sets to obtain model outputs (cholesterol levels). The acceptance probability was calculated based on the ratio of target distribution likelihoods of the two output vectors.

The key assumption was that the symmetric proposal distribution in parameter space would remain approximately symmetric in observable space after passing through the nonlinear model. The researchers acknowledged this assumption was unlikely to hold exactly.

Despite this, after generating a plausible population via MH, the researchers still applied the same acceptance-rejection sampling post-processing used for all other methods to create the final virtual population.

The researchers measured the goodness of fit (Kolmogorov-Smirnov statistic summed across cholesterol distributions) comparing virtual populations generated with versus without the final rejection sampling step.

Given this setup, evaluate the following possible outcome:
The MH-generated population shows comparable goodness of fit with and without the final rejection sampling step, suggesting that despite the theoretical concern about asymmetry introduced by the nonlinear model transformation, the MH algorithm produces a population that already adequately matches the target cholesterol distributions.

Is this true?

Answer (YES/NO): NO